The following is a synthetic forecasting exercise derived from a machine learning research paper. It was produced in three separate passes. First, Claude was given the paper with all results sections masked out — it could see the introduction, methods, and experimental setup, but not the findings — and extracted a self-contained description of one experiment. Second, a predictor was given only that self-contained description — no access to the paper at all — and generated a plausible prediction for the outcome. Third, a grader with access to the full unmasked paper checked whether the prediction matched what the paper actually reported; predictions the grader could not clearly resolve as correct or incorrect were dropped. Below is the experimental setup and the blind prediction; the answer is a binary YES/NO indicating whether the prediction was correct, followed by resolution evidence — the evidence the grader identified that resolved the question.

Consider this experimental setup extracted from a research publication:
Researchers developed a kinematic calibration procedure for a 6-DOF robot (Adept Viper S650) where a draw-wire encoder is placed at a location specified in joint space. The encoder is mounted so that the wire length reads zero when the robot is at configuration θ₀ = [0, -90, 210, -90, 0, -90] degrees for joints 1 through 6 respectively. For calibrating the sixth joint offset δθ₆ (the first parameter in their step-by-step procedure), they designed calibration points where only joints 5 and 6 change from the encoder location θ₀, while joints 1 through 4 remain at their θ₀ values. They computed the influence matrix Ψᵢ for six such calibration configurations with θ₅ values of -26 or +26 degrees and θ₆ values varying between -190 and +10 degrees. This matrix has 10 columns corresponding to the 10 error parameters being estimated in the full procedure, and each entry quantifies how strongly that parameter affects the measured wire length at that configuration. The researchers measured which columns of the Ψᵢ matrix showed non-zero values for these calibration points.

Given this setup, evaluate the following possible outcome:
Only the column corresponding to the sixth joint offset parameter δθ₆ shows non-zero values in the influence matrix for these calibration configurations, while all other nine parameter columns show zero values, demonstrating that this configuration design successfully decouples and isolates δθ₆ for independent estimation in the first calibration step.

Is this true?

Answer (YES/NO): YES